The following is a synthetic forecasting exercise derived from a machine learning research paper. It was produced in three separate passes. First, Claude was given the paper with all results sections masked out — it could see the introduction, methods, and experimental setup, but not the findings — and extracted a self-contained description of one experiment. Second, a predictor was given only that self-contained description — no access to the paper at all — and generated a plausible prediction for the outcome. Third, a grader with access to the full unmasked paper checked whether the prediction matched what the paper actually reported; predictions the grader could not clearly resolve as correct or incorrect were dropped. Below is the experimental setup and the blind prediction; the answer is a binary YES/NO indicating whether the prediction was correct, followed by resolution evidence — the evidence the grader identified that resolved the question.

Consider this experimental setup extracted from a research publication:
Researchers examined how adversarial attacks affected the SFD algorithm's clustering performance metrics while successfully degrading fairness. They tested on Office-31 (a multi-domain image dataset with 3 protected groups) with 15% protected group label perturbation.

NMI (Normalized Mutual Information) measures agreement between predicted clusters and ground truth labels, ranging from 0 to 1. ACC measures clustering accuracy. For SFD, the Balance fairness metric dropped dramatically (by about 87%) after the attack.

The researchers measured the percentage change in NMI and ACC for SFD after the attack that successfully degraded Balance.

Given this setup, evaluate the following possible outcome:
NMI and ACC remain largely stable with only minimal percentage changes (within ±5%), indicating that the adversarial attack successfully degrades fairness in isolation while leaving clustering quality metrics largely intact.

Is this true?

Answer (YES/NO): NO